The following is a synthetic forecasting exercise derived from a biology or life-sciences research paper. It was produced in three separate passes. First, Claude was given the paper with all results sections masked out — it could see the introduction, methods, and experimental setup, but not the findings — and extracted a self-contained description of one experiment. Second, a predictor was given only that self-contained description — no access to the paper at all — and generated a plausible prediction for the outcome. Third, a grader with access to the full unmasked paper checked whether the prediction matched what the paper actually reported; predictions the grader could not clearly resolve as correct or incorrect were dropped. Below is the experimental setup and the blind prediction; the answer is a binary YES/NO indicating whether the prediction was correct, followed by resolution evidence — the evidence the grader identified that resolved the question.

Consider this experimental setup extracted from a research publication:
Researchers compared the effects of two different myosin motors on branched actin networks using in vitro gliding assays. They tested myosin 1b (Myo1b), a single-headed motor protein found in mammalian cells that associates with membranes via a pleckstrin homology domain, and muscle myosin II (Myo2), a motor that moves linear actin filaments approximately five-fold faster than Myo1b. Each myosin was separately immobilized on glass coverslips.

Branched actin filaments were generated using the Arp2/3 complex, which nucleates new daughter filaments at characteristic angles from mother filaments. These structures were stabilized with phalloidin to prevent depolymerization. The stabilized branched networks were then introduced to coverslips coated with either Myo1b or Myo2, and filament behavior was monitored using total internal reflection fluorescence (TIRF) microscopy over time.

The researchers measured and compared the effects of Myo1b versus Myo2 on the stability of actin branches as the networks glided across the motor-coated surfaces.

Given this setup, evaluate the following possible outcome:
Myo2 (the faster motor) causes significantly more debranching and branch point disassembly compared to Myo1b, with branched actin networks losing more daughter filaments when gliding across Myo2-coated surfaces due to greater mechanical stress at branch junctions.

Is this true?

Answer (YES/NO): YES